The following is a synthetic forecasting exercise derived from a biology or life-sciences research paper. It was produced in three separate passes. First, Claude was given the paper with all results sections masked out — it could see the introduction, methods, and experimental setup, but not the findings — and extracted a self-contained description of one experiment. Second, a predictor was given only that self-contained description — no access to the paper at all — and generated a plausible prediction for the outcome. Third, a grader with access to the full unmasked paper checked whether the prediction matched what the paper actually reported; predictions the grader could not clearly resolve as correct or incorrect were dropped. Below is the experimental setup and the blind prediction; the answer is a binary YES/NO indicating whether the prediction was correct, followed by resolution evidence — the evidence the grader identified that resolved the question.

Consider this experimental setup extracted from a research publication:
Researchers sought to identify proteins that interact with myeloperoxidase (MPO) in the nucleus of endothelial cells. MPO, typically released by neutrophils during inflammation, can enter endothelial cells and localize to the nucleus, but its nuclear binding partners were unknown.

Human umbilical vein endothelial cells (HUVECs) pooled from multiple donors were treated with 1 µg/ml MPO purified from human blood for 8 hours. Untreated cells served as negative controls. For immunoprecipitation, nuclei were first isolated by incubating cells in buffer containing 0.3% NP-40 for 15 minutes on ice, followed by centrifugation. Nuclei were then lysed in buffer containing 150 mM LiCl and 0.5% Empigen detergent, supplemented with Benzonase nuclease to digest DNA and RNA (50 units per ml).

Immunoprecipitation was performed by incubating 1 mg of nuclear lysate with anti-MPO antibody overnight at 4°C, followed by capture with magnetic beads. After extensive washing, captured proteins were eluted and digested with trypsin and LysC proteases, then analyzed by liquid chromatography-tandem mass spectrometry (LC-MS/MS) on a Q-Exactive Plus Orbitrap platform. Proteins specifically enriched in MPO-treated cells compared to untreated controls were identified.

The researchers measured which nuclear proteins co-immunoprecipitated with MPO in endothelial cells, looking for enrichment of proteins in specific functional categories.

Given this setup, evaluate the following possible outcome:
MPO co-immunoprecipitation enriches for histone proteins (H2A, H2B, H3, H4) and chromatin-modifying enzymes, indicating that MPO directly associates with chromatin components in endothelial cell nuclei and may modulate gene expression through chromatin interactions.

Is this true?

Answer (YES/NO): NO